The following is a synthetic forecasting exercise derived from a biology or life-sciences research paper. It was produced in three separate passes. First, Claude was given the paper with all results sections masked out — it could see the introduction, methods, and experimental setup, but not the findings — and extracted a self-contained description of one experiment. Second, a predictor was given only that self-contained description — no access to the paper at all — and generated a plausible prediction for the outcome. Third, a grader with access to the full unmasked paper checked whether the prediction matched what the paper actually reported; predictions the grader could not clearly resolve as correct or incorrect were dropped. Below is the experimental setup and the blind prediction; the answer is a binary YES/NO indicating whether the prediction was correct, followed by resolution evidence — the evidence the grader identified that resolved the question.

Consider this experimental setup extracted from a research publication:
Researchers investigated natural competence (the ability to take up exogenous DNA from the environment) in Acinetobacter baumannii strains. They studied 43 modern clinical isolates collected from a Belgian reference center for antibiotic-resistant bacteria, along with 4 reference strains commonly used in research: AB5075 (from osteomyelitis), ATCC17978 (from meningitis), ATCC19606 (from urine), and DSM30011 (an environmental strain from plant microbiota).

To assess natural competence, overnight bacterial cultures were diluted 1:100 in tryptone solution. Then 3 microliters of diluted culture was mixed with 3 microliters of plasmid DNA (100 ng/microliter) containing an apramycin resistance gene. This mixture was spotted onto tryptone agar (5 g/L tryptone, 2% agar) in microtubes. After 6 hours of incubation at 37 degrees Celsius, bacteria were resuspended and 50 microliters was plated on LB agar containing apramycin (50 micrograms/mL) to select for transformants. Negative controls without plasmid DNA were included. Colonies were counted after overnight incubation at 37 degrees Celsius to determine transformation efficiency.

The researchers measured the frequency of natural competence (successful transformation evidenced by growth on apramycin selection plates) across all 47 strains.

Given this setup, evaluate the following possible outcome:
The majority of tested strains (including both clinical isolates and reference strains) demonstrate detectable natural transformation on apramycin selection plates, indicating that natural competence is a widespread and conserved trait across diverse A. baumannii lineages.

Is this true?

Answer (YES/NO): NO